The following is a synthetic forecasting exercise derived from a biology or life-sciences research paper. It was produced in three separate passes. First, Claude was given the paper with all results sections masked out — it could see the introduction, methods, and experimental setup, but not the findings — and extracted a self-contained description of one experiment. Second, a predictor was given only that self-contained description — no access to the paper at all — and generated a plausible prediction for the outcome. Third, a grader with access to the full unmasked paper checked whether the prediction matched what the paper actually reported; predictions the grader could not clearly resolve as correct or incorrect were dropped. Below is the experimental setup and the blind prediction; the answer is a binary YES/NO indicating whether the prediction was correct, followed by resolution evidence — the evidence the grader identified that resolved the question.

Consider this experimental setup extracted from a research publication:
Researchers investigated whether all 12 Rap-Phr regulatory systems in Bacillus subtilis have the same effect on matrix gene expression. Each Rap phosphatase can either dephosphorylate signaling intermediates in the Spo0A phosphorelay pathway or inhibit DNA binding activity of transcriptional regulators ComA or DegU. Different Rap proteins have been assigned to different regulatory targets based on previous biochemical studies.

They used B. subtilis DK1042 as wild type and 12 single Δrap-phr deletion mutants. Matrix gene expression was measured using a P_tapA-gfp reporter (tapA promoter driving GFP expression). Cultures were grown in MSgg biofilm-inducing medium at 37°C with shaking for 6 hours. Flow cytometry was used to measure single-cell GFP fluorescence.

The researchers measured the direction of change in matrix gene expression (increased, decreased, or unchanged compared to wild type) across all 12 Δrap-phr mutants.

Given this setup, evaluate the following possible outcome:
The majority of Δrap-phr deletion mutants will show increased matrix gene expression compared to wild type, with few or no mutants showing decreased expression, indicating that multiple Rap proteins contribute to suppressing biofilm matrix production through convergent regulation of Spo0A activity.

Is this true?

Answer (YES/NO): NO